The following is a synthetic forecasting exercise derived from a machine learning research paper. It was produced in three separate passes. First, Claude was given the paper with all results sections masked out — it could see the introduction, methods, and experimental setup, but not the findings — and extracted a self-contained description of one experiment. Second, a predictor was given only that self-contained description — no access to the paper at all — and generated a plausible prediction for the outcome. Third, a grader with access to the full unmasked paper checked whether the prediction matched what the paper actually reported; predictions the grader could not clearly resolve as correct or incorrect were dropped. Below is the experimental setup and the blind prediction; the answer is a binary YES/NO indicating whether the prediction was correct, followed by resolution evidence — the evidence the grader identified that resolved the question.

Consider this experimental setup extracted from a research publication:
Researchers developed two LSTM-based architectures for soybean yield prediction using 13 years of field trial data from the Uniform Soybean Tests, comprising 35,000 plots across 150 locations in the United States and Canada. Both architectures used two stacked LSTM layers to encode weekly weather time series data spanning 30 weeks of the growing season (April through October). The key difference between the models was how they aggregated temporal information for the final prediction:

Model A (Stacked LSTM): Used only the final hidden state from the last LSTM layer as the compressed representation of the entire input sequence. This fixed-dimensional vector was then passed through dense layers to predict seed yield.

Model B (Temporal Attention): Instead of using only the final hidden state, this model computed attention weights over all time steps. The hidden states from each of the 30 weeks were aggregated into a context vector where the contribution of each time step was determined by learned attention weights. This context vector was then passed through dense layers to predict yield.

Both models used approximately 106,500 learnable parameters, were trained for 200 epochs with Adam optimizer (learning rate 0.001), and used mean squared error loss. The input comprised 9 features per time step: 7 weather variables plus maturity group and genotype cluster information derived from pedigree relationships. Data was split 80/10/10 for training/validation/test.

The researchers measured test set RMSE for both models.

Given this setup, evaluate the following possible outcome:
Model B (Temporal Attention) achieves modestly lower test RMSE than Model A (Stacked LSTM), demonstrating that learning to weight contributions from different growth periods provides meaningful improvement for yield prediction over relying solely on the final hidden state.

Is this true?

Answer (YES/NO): NO